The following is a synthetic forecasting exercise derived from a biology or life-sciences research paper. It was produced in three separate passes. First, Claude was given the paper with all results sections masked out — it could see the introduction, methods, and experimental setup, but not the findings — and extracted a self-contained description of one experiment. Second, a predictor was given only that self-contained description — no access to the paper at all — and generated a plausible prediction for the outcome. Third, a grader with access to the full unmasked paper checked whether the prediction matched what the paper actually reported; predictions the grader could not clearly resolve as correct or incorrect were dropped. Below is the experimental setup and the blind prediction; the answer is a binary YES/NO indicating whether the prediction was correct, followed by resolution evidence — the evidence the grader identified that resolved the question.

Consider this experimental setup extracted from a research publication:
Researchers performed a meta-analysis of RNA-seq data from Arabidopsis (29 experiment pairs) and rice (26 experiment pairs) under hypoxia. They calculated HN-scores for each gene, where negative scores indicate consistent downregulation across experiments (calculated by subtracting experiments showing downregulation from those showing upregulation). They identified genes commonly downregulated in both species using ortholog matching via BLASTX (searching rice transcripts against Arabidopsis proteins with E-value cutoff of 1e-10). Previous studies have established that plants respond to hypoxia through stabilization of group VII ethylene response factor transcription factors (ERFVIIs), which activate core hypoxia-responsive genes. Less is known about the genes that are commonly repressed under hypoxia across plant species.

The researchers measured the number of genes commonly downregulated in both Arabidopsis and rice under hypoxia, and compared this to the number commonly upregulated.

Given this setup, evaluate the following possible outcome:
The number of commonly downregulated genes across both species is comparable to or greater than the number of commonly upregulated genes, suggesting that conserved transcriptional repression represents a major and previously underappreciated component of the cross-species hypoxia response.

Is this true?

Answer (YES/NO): NO